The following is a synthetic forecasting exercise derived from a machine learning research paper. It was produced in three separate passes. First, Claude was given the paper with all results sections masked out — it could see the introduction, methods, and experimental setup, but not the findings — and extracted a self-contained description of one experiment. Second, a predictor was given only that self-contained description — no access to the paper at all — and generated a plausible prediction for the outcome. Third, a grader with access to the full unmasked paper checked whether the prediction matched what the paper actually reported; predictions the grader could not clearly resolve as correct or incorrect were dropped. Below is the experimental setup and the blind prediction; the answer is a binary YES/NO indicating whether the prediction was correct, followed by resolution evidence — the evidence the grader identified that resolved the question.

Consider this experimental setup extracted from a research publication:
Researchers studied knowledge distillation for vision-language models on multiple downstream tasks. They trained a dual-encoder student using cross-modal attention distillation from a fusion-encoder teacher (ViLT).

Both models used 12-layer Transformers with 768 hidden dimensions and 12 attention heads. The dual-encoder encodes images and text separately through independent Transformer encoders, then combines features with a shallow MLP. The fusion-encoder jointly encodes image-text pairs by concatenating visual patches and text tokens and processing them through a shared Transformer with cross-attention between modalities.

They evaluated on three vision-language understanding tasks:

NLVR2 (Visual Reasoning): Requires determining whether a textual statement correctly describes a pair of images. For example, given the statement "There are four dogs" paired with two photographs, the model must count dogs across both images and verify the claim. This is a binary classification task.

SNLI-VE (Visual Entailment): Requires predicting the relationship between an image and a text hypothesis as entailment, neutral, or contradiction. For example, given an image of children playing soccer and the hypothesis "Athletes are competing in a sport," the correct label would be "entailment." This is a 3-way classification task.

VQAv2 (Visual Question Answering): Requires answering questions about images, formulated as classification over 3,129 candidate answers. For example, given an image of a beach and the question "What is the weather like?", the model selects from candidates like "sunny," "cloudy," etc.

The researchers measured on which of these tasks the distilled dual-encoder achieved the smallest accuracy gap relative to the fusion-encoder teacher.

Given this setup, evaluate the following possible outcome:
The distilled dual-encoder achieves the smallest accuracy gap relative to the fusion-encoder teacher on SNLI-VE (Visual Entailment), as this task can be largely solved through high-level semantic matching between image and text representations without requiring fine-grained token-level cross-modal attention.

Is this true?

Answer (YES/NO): YES